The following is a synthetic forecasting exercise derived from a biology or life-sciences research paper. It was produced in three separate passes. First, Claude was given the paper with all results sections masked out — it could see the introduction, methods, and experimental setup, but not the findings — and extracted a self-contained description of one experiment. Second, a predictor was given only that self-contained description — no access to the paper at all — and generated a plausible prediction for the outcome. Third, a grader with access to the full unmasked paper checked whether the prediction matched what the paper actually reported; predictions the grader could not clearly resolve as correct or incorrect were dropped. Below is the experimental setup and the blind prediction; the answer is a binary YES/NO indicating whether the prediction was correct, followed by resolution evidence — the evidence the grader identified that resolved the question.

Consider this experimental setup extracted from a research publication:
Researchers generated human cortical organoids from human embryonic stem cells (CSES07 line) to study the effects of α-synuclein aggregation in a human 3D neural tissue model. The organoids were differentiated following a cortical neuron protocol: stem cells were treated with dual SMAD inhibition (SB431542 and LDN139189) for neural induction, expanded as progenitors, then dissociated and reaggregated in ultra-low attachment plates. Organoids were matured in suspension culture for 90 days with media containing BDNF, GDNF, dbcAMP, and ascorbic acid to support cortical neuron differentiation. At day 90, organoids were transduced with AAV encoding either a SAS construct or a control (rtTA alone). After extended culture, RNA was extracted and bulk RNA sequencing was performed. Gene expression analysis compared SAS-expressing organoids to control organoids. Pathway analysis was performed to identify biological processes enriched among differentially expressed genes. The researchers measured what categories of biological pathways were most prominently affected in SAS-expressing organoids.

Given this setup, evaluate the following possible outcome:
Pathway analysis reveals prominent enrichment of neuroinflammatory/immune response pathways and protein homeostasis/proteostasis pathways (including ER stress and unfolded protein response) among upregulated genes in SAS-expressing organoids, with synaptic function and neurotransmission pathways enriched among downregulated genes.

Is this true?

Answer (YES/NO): NO